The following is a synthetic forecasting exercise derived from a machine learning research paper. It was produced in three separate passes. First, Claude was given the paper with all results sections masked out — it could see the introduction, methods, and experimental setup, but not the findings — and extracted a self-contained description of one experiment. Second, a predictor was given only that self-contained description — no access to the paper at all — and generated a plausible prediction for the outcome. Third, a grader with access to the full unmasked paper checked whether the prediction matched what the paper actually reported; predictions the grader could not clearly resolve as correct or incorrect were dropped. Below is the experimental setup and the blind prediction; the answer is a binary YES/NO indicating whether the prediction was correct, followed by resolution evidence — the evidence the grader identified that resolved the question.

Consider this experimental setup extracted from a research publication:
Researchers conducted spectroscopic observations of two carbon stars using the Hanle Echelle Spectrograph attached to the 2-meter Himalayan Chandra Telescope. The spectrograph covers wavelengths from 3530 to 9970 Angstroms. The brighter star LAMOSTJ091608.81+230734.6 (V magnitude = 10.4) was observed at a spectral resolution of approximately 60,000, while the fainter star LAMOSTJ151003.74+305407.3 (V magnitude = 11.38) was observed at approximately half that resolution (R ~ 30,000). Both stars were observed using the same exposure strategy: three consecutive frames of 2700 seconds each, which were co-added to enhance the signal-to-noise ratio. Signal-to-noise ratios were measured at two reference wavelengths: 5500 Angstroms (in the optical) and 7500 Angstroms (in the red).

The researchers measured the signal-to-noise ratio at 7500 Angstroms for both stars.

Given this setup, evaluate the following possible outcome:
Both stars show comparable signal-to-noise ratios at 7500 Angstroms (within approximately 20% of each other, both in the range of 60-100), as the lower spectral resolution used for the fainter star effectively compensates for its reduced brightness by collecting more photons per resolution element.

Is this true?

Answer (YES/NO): NO